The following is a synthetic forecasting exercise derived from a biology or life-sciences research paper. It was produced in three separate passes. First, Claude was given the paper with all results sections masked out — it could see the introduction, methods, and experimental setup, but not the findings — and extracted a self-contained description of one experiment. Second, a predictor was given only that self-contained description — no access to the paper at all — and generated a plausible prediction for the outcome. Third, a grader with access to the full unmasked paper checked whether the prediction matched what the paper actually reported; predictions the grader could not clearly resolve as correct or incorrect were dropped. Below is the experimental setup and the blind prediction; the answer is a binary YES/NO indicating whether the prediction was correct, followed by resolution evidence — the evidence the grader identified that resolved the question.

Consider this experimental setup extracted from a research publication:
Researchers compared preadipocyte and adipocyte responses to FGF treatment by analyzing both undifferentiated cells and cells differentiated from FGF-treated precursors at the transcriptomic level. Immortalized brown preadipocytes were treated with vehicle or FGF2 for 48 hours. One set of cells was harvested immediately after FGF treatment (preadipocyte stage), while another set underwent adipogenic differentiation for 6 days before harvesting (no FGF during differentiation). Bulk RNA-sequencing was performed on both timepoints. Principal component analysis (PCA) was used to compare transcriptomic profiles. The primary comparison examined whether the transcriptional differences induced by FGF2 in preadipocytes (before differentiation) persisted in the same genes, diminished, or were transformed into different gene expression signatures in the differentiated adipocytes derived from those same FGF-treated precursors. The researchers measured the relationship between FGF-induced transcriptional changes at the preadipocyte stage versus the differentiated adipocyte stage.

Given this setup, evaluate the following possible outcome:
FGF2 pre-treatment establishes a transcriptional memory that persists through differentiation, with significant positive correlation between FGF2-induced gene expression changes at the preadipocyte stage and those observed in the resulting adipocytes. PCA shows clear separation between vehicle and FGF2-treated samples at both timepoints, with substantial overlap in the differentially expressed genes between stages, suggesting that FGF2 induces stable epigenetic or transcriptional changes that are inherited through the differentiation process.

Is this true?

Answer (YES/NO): NO